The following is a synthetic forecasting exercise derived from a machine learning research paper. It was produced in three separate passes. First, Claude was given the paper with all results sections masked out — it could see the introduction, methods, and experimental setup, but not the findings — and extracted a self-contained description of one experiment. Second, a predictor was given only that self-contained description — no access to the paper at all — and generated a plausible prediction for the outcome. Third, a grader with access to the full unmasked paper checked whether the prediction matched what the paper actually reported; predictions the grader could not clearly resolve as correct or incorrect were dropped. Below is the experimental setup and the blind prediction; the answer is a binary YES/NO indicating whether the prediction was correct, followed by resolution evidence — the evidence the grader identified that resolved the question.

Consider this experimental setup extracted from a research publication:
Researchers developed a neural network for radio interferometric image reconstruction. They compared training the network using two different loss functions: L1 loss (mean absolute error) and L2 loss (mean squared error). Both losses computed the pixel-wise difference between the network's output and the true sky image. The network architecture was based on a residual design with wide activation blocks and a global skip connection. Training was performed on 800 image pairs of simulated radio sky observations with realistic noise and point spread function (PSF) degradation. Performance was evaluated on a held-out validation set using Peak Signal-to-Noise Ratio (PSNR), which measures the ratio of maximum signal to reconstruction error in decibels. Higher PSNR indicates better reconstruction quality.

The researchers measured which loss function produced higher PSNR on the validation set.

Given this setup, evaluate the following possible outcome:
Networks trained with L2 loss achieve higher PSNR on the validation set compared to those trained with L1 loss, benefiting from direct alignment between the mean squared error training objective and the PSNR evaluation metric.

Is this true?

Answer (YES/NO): NO